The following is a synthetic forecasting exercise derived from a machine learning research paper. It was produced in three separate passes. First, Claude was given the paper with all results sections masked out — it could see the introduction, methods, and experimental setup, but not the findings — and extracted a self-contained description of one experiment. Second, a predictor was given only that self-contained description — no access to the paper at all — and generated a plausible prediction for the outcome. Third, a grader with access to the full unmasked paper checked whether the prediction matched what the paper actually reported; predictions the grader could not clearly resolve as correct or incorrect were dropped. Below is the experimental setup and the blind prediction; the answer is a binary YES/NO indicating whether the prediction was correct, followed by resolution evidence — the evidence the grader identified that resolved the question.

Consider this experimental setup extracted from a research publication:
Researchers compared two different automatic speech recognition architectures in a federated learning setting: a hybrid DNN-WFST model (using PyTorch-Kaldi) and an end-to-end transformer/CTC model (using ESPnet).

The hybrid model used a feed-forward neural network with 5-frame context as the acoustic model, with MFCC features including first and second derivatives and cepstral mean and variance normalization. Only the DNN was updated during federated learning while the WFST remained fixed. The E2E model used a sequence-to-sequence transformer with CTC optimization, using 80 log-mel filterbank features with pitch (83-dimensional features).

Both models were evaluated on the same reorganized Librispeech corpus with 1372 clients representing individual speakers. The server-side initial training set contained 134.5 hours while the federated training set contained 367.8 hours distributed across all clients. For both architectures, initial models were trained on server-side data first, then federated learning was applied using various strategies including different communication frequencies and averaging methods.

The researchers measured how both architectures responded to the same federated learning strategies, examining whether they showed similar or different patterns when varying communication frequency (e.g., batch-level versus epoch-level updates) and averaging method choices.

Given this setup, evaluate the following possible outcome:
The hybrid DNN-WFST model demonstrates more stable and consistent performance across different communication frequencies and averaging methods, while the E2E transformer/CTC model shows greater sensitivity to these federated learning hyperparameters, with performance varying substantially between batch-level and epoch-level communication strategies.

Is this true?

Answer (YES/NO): NO